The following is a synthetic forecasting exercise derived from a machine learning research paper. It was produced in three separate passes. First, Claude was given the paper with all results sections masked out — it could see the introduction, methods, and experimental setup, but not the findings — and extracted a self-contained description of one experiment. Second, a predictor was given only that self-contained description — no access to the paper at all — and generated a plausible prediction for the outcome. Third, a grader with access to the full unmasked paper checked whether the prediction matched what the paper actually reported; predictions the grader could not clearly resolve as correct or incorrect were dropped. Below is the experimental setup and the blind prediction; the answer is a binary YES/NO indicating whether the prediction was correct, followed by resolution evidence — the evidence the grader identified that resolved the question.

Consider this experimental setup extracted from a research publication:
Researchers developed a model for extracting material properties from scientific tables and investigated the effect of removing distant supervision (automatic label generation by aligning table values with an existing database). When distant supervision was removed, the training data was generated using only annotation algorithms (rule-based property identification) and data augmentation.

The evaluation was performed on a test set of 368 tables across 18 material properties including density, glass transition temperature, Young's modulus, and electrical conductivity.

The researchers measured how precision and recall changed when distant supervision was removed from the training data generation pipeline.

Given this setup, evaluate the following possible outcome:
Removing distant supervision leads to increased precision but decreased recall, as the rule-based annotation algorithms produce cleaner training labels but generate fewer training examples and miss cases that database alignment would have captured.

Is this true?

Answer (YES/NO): YES